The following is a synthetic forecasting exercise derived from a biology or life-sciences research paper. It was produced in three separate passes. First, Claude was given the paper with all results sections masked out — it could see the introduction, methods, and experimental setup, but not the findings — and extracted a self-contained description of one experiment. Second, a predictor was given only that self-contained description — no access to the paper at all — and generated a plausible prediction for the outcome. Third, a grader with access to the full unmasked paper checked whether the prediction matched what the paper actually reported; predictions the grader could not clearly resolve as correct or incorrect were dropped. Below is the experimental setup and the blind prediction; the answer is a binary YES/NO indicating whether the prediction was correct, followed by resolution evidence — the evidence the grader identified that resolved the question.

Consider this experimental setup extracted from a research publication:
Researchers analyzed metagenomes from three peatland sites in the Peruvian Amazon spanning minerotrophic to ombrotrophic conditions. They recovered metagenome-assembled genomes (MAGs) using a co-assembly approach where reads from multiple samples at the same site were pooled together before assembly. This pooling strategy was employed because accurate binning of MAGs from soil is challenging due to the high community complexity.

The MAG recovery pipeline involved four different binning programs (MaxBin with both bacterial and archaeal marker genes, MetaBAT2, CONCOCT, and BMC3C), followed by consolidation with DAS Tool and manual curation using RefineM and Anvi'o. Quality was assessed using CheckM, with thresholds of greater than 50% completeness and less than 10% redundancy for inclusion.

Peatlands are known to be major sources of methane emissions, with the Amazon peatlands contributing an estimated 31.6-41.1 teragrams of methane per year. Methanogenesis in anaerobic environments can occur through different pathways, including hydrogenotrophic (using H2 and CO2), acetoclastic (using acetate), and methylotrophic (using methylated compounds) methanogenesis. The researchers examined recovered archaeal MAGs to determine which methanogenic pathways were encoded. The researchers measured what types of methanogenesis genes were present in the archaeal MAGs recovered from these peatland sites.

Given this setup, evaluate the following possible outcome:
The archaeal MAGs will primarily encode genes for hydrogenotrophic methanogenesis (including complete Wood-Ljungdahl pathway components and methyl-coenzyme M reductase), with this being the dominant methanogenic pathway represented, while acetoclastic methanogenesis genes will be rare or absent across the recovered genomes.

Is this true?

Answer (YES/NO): YES